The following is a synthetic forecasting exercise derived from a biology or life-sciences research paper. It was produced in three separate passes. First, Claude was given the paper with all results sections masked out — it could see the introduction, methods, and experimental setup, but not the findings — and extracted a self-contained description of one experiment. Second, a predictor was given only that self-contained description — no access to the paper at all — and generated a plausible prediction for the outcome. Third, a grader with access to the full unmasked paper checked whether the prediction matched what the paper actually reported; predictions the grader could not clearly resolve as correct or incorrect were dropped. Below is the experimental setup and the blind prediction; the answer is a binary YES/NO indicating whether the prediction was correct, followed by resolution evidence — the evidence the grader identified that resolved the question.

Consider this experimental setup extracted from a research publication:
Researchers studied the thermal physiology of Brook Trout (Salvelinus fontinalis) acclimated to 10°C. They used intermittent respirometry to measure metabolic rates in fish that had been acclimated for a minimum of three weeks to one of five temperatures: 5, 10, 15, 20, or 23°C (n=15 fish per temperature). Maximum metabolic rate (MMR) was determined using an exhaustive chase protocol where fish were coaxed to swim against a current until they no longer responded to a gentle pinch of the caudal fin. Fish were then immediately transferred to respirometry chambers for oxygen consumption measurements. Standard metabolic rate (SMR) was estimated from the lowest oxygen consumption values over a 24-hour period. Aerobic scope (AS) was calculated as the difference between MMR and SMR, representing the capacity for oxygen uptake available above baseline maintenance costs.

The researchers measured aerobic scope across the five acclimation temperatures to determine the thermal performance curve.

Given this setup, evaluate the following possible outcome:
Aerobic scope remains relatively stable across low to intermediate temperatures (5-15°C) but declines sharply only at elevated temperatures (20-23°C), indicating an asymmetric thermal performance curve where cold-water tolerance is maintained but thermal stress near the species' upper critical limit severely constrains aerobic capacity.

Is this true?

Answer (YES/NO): NO